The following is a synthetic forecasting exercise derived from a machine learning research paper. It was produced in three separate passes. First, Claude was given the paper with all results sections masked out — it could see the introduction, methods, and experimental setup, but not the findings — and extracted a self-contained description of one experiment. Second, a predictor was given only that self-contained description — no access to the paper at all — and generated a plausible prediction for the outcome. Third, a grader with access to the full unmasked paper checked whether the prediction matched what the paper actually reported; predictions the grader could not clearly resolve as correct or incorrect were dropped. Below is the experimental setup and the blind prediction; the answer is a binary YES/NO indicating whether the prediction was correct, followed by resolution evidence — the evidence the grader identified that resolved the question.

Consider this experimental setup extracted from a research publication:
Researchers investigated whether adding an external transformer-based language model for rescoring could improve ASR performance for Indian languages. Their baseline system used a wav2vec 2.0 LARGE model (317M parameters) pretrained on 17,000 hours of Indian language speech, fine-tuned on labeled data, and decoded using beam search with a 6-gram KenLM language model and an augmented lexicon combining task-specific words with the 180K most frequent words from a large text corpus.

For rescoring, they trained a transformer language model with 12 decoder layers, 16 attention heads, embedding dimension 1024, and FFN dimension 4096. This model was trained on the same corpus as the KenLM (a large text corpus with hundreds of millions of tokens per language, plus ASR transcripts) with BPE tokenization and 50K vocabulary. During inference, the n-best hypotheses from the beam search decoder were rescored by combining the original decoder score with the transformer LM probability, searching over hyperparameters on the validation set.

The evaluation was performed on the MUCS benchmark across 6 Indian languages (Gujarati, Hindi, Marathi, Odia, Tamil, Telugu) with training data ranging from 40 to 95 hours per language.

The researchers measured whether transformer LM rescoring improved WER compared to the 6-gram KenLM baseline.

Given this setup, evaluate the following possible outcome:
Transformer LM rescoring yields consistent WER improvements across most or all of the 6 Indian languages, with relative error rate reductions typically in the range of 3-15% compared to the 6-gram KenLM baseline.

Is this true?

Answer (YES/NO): NO